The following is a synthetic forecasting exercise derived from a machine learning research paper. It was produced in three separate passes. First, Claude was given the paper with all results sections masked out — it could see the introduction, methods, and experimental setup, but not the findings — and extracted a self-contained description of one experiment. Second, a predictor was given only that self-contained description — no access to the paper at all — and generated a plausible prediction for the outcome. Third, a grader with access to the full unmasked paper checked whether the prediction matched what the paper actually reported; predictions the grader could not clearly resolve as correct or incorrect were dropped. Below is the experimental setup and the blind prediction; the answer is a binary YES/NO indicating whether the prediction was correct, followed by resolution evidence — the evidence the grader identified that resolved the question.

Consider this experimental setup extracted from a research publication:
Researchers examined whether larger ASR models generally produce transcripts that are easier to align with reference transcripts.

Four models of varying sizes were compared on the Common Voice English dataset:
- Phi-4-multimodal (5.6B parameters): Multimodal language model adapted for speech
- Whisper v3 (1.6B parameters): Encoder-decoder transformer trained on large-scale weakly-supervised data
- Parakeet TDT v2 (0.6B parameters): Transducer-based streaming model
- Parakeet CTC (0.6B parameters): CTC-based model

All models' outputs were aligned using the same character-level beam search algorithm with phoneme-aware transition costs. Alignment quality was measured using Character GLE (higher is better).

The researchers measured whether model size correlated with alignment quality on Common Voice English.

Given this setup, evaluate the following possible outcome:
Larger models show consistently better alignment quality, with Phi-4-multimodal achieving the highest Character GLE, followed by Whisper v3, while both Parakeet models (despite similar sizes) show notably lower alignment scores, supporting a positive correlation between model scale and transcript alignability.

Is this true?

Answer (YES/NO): NO